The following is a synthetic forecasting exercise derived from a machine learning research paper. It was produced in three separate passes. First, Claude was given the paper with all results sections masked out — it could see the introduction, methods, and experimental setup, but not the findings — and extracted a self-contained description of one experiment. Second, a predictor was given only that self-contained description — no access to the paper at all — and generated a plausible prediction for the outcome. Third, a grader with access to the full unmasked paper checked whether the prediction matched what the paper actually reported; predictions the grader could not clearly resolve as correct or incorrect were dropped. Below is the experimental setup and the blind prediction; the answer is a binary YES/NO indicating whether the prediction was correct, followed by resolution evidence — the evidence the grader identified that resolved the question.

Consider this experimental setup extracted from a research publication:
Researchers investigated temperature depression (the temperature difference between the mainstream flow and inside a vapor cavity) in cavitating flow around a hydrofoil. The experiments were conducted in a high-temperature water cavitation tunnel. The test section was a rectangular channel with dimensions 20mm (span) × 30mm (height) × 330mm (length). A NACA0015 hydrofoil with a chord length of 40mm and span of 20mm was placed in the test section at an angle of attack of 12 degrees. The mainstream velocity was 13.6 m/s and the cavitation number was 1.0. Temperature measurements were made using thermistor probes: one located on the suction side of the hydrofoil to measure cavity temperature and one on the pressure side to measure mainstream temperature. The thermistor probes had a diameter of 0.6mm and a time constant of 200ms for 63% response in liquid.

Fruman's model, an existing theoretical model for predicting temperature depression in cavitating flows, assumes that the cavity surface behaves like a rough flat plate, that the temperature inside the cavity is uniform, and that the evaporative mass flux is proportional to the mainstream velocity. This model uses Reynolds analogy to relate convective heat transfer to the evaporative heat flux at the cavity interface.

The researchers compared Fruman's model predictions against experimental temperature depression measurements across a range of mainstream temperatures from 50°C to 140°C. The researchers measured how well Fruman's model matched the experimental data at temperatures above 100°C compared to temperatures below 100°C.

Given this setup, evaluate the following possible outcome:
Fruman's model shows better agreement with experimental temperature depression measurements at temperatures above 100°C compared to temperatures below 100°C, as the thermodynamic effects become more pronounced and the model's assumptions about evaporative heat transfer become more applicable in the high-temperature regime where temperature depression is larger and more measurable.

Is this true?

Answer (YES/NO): NO